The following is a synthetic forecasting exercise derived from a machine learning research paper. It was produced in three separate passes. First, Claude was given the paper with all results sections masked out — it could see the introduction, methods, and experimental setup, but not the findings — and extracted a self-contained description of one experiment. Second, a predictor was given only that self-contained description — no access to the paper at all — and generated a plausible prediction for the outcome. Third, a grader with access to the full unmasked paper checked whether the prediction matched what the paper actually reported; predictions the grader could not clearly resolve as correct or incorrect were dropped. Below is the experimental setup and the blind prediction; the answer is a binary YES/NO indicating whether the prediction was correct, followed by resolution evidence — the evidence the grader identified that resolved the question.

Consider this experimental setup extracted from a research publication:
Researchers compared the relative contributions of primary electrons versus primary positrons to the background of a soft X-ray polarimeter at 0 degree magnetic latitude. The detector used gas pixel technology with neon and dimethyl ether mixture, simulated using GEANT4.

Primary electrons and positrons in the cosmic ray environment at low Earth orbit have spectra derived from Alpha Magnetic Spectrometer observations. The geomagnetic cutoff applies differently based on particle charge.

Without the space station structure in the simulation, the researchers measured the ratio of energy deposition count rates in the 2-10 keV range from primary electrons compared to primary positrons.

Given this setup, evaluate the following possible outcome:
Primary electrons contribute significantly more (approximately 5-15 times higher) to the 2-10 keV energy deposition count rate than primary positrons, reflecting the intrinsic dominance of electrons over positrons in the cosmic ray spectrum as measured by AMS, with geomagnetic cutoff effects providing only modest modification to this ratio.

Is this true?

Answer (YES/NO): YES